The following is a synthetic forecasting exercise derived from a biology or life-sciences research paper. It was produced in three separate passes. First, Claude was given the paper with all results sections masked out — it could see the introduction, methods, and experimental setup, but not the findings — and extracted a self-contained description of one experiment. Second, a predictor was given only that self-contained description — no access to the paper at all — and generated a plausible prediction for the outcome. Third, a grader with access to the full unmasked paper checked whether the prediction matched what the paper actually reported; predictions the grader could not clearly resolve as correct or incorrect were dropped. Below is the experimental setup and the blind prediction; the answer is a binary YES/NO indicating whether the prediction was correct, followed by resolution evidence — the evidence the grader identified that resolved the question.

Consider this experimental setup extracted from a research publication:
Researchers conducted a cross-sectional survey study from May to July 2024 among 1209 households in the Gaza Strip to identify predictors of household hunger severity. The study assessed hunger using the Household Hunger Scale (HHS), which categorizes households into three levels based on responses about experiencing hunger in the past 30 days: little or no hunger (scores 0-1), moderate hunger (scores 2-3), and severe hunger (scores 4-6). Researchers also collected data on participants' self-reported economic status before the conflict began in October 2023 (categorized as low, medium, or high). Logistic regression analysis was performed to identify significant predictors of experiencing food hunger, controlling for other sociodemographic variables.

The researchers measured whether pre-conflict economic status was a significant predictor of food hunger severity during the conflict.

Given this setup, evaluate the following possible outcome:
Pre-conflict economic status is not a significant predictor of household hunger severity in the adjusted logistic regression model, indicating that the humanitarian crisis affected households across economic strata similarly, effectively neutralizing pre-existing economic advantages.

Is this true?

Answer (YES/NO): NO